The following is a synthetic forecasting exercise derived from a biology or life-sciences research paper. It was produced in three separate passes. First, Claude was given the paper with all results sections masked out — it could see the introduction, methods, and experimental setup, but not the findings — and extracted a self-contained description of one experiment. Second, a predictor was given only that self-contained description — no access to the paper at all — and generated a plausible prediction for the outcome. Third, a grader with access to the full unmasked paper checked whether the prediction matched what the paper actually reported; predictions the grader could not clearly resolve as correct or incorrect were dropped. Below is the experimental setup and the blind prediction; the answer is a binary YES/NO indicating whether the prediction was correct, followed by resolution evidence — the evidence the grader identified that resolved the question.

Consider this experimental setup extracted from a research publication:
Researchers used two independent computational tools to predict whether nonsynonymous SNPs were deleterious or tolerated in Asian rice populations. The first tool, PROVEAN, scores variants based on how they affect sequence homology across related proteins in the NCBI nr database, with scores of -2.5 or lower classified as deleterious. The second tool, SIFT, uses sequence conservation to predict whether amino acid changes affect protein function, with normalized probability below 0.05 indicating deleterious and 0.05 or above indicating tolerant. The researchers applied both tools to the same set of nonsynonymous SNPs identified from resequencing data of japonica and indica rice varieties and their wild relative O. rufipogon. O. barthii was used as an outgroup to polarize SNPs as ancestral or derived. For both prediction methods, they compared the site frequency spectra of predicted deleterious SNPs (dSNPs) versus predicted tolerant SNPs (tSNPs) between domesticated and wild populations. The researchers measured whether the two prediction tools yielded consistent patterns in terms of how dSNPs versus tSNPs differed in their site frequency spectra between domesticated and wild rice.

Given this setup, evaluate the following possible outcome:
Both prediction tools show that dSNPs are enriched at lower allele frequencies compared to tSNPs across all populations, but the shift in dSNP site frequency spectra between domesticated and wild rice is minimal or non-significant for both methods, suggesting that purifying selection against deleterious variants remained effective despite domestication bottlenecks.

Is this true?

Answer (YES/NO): NO